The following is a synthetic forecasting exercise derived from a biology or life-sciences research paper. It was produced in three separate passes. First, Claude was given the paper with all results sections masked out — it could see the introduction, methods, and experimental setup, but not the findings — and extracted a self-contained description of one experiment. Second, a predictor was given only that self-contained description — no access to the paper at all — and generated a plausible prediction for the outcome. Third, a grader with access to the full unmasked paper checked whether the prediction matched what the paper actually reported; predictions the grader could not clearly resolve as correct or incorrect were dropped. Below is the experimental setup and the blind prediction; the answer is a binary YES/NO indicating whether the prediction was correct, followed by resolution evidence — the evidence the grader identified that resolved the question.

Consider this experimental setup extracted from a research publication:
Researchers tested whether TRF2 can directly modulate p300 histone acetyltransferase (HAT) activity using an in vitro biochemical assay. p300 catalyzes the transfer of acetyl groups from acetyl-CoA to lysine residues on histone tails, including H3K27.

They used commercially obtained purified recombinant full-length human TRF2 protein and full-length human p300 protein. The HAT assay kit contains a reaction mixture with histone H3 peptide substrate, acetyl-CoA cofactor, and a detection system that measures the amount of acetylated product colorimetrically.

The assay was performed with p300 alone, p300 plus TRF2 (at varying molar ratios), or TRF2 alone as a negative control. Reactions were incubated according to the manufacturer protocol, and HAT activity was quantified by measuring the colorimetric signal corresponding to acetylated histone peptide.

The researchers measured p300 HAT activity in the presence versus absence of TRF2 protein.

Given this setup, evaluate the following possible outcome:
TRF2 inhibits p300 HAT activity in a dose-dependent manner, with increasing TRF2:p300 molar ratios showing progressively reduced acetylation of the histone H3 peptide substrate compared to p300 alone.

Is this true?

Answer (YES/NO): NO